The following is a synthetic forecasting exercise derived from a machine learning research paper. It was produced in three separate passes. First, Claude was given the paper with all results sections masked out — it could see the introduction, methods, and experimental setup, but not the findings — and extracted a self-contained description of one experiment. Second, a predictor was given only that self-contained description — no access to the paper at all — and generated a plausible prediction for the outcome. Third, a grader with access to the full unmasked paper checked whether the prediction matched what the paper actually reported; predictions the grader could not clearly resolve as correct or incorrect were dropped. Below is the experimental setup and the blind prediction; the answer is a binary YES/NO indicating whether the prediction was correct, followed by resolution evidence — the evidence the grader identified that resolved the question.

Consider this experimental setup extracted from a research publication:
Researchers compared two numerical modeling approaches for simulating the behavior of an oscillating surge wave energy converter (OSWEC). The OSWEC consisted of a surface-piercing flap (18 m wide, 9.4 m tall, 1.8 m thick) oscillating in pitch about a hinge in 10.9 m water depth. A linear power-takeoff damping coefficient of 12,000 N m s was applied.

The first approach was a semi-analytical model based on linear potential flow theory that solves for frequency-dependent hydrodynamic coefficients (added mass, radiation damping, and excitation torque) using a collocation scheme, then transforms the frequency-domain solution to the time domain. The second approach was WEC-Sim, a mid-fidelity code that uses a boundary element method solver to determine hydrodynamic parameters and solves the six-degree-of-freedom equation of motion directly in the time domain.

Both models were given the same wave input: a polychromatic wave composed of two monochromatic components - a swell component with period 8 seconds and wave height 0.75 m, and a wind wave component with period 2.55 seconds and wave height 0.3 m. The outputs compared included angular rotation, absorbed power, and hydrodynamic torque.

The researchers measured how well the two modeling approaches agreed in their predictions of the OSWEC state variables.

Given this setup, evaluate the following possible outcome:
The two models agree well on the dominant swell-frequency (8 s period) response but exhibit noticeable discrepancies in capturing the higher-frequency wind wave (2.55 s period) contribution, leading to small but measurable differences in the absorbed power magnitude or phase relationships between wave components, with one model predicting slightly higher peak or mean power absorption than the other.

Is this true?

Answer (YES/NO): NO